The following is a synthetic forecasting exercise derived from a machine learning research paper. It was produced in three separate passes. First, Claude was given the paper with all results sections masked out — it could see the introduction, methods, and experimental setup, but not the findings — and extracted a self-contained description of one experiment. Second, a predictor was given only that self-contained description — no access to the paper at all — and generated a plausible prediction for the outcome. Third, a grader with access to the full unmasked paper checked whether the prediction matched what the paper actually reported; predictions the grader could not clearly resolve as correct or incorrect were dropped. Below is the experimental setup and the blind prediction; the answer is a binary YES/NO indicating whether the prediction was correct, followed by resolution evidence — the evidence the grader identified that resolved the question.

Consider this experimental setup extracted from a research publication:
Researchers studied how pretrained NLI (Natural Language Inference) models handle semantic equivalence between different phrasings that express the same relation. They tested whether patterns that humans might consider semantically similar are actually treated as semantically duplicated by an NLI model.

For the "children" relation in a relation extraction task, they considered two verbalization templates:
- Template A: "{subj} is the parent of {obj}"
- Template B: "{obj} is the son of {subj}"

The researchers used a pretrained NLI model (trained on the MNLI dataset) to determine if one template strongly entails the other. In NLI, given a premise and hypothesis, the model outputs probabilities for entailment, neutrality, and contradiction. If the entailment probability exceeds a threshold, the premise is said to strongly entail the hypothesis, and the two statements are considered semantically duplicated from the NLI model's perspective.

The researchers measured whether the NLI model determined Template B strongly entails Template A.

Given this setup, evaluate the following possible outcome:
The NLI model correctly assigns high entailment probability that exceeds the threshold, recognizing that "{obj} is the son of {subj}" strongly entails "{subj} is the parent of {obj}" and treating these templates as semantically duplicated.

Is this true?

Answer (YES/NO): YES